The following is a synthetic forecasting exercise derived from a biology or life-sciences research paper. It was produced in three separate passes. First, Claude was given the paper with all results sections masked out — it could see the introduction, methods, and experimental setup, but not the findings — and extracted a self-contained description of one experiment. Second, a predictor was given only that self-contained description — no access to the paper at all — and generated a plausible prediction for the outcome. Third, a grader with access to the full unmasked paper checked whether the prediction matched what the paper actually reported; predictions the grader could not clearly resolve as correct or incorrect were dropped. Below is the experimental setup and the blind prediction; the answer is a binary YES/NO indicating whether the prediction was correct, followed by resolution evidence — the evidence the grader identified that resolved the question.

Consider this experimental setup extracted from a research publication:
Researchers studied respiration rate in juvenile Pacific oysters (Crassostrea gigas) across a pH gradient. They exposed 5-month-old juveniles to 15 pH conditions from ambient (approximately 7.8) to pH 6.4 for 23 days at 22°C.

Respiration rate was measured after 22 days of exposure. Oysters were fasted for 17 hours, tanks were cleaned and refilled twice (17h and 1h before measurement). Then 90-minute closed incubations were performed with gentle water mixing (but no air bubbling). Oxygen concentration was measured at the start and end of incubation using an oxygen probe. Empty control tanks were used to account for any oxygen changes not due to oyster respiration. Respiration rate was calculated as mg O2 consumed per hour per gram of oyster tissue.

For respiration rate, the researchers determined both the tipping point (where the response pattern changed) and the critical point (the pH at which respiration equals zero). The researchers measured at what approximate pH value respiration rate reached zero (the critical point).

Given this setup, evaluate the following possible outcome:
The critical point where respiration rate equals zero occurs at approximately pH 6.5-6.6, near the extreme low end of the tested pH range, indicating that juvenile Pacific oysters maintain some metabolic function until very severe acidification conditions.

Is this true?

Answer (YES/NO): NO